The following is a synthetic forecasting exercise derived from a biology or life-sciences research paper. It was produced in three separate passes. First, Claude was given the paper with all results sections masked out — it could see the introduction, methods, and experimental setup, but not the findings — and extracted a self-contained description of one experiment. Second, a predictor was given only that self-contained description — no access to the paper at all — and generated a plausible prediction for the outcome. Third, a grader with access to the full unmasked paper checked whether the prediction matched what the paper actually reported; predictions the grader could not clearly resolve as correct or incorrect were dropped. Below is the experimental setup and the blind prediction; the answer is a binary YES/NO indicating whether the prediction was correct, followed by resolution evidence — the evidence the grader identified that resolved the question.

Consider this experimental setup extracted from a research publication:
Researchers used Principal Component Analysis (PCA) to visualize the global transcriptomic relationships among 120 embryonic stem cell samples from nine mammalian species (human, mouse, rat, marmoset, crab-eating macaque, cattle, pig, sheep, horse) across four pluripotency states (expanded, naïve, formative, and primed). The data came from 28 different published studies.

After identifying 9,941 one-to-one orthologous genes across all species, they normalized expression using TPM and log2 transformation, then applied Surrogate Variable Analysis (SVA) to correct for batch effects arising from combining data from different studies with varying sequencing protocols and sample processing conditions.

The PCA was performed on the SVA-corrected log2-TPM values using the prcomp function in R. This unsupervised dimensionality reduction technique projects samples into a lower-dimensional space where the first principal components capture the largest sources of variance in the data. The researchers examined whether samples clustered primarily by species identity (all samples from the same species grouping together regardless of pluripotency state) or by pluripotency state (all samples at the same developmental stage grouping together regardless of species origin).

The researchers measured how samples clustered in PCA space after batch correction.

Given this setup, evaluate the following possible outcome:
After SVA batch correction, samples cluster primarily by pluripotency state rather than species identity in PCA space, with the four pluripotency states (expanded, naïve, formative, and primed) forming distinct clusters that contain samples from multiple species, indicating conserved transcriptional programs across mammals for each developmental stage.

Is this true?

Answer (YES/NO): NO